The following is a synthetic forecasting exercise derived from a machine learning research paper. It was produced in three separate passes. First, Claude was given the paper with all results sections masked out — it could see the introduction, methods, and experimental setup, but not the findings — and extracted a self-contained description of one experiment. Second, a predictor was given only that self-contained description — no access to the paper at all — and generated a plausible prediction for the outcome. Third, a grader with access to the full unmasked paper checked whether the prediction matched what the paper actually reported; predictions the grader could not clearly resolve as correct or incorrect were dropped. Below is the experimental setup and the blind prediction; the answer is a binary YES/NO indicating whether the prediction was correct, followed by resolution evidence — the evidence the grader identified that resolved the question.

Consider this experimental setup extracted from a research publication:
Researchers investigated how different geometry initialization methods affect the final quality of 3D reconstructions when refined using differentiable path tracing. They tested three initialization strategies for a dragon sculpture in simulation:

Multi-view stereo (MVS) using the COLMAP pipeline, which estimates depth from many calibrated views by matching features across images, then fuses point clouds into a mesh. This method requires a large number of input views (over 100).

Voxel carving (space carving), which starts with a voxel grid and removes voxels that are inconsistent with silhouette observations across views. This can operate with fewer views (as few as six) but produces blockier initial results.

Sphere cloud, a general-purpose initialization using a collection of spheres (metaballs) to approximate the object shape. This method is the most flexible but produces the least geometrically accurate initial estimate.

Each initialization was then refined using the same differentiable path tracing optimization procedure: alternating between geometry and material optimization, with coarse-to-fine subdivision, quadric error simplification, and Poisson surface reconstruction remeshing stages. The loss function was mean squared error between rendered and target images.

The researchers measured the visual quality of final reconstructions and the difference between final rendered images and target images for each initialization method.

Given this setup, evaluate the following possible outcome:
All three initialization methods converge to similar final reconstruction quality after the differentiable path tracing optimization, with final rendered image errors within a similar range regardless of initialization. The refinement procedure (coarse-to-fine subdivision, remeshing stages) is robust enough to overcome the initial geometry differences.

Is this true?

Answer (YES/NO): NO